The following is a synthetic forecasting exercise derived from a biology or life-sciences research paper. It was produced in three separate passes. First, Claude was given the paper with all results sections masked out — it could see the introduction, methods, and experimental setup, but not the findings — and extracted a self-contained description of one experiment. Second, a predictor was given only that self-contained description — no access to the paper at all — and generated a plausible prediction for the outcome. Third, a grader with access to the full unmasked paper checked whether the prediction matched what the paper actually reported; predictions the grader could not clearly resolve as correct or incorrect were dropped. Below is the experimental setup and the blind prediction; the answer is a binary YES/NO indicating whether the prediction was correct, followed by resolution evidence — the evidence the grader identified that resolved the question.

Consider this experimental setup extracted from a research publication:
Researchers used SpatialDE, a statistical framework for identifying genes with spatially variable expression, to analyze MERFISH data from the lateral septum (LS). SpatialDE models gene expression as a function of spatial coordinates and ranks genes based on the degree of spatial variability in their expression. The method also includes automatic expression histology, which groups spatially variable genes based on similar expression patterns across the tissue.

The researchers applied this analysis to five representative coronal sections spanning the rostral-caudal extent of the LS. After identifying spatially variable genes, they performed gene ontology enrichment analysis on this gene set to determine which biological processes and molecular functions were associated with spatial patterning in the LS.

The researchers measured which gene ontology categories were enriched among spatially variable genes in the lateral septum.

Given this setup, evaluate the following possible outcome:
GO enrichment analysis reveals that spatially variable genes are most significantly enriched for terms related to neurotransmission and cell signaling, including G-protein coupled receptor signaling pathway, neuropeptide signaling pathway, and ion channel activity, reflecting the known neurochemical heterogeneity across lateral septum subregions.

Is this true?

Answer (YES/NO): NO